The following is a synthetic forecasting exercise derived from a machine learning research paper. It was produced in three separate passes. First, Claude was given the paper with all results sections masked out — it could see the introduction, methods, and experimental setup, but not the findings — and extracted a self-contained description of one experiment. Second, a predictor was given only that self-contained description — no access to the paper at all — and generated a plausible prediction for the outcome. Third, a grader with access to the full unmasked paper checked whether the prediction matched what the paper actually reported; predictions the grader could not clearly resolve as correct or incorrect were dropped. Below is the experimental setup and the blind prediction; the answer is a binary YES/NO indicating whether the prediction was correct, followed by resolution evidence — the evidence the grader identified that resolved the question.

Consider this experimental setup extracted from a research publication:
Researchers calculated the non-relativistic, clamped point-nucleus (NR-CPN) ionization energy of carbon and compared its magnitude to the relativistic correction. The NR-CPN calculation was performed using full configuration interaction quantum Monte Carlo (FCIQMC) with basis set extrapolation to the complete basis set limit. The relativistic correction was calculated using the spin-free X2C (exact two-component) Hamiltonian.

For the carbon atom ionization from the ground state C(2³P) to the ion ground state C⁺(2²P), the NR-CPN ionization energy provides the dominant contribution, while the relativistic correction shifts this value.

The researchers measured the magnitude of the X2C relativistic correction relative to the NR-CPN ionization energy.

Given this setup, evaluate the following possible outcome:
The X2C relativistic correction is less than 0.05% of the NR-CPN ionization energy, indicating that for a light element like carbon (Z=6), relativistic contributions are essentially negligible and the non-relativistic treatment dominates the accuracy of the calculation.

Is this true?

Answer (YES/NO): NO